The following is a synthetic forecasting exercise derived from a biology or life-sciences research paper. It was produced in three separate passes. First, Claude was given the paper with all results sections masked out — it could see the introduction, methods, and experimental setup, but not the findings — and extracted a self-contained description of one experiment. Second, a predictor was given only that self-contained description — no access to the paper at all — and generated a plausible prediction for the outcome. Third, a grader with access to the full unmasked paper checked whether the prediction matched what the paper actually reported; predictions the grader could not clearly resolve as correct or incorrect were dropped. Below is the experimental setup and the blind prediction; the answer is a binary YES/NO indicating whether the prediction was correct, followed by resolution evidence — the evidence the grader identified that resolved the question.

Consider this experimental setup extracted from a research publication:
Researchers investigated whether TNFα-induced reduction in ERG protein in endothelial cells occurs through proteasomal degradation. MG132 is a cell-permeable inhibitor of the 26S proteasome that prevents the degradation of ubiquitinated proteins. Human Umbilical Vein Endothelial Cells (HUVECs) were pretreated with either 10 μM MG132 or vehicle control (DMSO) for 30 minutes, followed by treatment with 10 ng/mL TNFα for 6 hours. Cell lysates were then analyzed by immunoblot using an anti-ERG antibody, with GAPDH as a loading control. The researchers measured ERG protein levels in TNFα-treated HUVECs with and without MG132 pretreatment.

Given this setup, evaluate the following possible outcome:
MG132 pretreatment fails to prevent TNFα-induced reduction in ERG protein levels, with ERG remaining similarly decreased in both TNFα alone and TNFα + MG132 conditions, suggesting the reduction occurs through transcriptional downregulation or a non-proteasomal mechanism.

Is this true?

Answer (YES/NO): NO